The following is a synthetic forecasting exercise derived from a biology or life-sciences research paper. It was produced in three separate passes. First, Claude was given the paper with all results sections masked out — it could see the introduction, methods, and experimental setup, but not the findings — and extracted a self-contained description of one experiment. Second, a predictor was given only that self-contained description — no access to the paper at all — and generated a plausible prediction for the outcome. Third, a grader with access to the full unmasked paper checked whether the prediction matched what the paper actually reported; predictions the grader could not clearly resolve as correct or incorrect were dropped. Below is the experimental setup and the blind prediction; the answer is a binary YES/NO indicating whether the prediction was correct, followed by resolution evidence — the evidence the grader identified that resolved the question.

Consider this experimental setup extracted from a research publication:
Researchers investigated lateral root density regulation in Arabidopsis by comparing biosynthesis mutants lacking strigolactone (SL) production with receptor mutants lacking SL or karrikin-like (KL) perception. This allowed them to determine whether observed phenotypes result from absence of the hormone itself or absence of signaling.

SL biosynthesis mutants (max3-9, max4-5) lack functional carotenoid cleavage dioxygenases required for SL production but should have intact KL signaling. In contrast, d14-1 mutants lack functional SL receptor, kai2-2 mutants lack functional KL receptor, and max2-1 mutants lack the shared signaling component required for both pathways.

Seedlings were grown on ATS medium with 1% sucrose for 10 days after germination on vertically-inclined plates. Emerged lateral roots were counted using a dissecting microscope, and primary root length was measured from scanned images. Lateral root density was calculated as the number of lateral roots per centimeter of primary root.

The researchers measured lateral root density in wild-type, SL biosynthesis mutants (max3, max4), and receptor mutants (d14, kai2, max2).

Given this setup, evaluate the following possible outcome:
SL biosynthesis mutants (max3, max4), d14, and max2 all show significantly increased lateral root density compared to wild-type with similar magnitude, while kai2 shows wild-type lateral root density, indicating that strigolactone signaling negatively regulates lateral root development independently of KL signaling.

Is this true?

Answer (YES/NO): NO